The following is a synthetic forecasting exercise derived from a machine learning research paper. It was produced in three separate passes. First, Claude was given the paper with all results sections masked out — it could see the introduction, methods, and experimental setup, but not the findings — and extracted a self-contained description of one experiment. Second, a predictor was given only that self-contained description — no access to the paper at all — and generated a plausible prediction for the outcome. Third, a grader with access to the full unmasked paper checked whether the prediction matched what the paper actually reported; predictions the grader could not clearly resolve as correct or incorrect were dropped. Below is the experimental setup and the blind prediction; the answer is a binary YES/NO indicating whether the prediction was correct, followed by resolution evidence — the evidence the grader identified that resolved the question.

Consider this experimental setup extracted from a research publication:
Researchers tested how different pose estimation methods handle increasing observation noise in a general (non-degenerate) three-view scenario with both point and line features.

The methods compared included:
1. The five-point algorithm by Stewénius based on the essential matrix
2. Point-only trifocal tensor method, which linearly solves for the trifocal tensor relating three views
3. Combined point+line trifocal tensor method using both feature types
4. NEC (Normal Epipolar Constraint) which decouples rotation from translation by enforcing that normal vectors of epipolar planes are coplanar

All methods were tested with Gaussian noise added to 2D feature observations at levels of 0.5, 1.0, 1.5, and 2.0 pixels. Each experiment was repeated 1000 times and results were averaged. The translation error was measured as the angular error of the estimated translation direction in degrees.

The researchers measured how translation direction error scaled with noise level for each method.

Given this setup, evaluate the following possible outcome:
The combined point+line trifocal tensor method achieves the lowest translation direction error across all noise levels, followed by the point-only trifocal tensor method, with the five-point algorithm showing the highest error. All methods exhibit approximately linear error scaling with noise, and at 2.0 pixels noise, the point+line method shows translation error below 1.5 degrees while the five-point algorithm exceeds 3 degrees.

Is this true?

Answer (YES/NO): NO